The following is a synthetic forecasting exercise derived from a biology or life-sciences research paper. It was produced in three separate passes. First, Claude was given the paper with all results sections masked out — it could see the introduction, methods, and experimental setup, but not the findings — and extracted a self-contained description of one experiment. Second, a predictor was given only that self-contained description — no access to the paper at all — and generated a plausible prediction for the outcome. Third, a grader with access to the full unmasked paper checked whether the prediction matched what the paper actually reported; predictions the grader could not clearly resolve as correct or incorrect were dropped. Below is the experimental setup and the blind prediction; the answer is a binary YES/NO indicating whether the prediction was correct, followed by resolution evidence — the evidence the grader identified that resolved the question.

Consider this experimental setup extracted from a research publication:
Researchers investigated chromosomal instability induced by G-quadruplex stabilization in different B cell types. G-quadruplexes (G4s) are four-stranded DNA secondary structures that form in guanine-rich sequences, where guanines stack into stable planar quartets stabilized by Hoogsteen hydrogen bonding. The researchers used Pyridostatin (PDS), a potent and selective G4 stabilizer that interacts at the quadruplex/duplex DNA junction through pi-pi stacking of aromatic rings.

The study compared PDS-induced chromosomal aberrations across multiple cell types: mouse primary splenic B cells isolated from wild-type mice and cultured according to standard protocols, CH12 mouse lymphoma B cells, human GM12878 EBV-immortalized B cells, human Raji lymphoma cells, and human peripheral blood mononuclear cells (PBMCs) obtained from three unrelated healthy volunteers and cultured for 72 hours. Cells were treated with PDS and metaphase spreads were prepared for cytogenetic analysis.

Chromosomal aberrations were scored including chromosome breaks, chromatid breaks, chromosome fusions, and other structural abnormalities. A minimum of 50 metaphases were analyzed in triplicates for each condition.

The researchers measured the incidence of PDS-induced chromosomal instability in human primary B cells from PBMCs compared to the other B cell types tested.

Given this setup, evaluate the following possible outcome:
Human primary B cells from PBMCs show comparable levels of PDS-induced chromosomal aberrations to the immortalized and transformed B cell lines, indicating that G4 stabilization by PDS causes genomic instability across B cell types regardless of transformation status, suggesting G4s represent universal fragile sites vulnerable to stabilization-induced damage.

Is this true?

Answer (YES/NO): NO